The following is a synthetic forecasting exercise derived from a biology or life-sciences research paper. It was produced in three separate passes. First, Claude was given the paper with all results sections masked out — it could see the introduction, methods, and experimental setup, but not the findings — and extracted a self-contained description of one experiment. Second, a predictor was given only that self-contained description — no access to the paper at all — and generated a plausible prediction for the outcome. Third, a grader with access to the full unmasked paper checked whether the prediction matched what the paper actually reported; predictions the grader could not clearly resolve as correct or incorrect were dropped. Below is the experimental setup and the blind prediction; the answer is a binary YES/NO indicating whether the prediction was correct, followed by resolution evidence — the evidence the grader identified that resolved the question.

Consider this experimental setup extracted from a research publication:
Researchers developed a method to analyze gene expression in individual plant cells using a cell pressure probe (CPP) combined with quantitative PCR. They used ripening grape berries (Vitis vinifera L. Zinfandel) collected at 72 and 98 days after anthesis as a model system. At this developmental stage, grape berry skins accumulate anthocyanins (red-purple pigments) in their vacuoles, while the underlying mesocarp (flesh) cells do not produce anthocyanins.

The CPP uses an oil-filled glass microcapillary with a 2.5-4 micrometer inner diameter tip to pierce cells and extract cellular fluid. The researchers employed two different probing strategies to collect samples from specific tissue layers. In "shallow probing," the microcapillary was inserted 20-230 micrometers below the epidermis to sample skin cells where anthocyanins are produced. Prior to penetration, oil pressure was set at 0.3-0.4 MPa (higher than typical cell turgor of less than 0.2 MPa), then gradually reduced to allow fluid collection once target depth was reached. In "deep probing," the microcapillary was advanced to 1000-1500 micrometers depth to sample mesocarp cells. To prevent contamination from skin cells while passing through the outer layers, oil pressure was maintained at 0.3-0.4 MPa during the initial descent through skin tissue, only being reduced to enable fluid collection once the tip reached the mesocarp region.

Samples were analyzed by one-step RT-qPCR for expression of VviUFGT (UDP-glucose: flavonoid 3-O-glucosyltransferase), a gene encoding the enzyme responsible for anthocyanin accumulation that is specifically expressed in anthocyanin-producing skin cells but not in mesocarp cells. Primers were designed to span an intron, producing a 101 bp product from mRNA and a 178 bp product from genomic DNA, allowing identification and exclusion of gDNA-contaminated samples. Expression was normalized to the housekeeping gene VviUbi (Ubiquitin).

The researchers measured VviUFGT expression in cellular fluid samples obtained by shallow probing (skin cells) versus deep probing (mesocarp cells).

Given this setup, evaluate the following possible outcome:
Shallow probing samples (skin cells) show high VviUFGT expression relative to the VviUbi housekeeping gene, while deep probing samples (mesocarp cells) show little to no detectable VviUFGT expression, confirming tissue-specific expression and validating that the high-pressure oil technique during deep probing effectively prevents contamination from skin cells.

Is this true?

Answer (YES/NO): YES